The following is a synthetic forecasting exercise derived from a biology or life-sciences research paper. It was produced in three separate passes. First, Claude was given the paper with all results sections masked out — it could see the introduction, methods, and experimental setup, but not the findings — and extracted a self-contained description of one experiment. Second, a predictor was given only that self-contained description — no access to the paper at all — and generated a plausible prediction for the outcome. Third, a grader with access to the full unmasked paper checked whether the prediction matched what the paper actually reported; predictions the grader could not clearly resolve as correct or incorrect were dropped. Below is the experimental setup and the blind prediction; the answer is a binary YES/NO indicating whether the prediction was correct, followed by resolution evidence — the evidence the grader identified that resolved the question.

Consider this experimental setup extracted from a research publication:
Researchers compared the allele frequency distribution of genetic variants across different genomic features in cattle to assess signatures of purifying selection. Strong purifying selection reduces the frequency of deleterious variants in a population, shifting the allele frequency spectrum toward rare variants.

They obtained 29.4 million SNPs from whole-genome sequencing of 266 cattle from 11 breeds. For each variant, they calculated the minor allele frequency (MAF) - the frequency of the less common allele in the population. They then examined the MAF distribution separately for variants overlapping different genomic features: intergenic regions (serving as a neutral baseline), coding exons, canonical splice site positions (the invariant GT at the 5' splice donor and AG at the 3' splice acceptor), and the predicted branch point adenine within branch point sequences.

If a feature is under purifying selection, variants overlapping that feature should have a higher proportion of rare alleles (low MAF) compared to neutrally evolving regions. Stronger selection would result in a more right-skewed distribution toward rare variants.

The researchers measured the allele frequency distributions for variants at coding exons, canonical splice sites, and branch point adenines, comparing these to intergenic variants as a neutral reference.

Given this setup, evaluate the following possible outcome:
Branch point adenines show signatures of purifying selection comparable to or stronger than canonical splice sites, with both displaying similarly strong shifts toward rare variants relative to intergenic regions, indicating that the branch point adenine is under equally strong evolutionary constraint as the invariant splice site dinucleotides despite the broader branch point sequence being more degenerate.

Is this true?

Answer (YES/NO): NO